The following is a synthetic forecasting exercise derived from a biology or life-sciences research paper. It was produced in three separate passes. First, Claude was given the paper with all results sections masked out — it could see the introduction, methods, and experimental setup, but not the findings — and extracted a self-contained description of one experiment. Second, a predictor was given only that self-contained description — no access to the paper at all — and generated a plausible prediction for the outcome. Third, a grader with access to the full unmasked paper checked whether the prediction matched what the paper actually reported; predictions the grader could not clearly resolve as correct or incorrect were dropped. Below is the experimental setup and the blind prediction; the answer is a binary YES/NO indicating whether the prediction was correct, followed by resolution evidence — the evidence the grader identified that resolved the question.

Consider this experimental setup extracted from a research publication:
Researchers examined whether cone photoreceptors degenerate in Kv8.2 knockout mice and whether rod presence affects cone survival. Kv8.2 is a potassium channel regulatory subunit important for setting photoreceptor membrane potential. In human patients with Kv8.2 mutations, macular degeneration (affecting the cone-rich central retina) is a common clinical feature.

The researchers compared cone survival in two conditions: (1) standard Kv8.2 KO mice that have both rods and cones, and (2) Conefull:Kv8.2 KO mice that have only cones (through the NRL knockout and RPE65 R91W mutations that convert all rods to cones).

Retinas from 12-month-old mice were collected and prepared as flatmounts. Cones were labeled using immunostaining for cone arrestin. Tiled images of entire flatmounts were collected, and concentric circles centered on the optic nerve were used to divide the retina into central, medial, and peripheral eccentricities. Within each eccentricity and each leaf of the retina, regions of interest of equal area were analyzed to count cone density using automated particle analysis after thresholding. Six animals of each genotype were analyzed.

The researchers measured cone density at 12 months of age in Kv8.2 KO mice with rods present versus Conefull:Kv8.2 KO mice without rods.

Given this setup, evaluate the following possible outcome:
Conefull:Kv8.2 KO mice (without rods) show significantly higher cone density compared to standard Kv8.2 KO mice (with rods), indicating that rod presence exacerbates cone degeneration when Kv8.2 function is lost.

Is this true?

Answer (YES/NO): NO